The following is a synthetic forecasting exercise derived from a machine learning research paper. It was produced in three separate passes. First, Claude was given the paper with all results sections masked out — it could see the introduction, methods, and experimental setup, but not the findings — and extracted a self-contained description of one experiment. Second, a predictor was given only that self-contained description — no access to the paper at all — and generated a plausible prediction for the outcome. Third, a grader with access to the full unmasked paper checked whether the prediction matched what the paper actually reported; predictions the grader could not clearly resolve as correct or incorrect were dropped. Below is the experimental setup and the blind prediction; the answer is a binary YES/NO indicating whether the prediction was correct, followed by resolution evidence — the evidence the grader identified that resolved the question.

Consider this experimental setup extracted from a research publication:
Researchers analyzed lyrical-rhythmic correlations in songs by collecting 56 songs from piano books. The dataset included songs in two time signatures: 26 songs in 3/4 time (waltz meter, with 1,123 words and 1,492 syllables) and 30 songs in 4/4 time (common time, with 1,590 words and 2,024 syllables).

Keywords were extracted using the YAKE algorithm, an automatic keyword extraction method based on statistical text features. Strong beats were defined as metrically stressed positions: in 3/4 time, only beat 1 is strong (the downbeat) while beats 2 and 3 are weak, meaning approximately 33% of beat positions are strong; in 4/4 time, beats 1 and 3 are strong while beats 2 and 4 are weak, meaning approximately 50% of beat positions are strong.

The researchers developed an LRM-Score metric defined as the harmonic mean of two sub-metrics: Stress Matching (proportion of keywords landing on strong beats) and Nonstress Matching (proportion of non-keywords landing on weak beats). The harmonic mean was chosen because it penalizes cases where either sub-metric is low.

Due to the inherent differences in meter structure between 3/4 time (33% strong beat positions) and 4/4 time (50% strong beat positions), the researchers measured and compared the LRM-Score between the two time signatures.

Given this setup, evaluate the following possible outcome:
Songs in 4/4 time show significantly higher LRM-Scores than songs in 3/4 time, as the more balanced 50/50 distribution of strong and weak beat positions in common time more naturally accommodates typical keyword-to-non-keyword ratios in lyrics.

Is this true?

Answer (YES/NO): YES